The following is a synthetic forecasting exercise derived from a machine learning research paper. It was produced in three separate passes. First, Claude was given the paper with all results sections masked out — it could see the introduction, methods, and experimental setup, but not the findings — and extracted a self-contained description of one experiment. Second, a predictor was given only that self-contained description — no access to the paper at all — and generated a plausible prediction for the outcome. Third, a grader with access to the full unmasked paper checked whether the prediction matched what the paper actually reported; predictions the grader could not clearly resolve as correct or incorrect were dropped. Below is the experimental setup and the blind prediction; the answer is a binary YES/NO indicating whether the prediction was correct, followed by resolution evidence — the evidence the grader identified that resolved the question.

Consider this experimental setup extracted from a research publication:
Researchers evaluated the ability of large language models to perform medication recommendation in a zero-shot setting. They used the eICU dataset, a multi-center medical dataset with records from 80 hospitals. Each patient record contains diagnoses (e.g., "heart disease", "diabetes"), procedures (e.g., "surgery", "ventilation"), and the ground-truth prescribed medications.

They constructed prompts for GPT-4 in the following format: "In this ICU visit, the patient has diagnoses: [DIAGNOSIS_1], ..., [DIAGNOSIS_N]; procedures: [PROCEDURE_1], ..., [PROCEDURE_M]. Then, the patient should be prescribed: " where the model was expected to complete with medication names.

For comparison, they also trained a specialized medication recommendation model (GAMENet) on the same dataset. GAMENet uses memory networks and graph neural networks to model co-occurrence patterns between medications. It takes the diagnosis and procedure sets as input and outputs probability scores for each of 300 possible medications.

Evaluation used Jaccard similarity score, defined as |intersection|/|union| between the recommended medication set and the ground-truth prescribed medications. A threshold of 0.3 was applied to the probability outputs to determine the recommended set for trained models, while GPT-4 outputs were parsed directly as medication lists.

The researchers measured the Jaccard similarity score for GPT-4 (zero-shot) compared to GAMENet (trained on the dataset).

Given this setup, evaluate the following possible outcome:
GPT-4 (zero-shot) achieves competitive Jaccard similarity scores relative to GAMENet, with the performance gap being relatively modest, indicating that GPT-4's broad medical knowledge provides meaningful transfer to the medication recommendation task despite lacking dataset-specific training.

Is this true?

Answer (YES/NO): NO